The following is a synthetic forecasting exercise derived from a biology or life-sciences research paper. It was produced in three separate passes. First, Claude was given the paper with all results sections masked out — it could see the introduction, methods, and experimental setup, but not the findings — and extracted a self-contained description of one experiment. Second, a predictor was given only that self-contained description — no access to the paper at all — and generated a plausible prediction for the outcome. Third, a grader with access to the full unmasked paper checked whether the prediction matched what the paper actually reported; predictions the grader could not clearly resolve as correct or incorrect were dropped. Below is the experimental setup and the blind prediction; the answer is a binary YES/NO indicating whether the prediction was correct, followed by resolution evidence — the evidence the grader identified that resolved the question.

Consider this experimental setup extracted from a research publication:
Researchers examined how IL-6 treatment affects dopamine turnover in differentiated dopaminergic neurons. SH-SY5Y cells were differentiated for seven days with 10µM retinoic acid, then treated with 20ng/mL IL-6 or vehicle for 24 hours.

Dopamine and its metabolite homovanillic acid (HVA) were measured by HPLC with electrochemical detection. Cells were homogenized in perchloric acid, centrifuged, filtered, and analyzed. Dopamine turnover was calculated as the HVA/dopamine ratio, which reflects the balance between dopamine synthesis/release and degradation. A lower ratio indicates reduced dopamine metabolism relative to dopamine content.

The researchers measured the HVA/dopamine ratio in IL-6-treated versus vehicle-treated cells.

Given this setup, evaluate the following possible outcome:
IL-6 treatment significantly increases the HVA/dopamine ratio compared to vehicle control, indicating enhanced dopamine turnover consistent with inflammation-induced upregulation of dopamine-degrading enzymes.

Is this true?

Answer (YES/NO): NO